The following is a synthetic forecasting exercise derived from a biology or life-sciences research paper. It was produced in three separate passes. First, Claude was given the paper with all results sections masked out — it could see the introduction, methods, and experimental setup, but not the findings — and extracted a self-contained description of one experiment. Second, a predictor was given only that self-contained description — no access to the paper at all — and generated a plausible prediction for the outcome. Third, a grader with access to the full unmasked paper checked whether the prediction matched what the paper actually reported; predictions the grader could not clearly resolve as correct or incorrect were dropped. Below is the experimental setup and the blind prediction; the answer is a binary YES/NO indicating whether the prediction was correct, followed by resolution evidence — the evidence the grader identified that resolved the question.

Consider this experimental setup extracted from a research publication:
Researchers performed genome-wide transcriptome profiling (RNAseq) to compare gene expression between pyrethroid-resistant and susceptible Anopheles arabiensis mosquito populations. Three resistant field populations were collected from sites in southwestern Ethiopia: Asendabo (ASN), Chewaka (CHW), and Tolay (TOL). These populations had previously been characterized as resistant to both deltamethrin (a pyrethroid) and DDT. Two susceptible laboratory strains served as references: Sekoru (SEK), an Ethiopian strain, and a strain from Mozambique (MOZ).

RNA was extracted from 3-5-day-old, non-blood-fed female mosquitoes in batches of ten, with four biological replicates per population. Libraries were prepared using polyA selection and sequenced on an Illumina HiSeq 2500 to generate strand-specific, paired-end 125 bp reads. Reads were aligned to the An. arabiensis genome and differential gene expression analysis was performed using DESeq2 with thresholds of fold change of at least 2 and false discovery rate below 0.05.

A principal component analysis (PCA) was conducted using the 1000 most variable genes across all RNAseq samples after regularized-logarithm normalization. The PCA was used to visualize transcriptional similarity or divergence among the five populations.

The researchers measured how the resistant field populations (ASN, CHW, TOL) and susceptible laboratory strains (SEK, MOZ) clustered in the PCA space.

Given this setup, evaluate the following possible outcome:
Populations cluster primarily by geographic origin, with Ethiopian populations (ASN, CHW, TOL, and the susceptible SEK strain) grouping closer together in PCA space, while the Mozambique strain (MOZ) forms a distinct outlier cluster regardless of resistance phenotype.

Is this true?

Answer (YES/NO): NO